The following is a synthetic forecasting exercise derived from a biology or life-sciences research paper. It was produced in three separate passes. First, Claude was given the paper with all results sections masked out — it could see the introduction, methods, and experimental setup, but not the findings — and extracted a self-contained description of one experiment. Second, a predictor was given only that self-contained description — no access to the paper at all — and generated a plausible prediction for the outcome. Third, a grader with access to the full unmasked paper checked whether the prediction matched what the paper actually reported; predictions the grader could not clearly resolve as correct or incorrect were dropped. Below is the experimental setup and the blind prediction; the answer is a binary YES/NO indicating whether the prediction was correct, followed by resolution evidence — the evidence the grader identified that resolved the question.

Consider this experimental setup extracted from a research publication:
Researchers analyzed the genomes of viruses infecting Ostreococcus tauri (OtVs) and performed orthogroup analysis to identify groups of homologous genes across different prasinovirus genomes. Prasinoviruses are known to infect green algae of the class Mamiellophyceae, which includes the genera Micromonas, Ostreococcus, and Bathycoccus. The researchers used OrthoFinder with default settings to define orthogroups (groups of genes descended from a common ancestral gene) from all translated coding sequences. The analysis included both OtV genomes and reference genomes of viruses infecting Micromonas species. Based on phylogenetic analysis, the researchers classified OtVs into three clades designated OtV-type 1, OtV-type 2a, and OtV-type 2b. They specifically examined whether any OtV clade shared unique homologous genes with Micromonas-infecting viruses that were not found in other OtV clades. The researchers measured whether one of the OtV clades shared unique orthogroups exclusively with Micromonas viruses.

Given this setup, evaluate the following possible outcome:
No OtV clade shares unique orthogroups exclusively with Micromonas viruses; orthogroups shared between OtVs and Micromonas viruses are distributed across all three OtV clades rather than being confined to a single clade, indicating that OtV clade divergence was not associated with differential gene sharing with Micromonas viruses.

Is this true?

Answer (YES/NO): NO